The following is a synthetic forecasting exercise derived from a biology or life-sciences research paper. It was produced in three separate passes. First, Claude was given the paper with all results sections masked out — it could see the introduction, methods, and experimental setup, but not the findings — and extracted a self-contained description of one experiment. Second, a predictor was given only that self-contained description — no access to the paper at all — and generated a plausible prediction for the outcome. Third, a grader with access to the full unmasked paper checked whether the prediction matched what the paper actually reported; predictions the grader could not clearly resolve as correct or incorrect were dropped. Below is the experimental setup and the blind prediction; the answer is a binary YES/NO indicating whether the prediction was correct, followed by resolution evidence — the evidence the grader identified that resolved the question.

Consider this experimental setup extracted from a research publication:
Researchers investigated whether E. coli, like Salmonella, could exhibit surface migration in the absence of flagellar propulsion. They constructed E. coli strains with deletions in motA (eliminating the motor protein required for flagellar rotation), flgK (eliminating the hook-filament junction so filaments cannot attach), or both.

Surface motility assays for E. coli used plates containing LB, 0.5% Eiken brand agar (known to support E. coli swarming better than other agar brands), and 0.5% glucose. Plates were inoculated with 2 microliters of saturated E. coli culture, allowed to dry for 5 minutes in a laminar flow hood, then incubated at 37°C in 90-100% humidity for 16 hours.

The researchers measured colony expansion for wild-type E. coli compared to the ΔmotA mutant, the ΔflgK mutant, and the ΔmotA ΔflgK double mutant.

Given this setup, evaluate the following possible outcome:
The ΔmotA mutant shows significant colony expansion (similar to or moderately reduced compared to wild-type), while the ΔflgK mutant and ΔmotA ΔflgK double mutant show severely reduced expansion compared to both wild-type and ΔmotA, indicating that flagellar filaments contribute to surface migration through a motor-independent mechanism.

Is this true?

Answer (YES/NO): NO